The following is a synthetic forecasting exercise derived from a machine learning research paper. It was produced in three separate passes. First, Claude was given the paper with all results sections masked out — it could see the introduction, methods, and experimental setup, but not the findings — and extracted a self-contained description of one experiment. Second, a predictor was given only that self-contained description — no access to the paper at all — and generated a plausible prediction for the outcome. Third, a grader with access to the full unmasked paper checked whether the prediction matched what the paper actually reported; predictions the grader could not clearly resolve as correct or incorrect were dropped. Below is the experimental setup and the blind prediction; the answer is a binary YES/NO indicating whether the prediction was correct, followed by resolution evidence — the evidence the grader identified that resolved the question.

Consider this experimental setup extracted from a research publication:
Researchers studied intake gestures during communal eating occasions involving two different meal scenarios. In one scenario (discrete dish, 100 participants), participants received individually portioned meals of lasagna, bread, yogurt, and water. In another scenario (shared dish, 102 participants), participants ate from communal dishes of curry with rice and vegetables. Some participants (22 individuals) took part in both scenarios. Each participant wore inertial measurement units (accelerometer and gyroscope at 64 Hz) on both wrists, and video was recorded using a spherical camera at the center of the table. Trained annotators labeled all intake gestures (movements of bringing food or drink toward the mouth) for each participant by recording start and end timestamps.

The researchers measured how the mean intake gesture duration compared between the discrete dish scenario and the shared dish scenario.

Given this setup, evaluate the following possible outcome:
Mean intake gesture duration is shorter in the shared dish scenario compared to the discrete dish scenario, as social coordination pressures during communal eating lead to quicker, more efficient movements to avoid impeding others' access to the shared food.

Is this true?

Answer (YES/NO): NO